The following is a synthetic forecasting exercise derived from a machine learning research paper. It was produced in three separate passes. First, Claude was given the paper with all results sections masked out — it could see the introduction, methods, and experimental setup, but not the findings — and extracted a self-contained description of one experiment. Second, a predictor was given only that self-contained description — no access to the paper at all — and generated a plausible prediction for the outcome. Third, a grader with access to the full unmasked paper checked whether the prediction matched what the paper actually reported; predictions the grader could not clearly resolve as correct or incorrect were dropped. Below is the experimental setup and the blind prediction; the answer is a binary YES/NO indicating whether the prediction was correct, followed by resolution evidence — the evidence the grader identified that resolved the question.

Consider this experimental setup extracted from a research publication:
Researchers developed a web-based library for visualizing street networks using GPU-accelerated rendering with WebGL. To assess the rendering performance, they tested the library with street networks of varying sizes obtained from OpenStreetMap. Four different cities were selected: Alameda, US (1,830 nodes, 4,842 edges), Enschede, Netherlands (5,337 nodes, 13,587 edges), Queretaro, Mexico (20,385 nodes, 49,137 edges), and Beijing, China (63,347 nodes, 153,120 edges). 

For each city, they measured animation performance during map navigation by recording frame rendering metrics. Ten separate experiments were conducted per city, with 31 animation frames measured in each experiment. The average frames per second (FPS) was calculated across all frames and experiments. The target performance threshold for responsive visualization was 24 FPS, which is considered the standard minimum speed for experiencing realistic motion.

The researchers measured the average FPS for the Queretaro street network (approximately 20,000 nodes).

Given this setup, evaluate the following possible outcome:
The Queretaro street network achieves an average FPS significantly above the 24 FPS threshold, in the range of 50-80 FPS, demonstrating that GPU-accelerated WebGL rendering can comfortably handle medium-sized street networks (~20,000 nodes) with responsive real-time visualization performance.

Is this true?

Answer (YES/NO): NO